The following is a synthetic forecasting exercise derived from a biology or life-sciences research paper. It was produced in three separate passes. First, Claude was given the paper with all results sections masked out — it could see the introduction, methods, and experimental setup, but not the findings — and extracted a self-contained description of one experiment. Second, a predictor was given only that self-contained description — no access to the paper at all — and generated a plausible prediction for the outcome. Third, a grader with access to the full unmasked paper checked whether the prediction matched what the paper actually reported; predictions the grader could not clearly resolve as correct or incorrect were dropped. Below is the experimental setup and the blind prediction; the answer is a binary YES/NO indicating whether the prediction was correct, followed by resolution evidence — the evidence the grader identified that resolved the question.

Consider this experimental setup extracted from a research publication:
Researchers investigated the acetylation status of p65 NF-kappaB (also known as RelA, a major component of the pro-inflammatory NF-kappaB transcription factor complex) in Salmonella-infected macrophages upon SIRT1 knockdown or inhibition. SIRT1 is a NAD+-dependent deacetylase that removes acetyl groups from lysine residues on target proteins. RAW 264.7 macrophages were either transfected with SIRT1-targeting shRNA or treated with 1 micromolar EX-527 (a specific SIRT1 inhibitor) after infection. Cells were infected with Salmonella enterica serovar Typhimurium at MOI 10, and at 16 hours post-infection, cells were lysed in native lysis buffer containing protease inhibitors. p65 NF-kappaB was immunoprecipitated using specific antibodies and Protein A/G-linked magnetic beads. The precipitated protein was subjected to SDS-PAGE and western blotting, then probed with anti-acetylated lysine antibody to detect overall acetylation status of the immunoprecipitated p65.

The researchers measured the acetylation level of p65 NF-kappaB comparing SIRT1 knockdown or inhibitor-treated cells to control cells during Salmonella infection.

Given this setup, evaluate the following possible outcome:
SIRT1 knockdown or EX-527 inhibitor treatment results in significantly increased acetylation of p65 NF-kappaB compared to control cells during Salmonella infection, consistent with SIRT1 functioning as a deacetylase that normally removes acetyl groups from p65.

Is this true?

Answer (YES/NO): YES